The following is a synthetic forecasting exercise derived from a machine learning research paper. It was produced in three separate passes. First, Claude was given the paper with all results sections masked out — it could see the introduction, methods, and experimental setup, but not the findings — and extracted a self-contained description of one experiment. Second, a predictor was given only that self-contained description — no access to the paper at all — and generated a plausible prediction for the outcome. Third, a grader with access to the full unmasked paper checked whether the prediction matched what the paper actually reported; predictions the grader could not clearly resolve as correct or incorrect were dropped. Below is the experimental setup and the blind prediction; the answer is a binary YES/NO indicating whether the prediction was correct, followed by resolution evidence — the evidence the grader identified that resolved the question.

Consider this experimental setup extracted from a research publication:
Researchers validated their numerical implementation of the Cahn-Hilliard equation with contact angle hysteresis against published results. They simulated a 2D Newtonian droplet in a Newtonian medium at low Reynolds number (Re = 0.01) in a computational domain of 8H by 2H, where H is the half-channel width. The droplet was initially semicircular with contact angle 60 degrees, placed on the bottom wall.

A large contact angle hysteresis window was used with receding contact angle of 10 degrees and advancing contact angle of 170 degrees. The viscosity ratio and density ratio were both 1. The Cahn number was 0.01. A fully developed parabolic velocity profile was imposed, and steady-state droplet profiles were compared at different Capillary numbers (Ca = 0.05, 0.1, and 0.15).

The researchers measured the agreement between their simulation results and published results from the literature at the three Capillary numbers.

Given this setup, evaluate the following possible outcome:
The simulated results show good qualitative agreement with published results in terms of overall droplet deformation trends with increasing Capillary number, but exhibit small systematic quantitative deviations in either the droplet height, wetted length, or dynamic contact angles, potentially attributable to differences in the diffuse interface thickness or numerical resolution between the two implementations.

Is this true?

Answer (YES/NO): NO